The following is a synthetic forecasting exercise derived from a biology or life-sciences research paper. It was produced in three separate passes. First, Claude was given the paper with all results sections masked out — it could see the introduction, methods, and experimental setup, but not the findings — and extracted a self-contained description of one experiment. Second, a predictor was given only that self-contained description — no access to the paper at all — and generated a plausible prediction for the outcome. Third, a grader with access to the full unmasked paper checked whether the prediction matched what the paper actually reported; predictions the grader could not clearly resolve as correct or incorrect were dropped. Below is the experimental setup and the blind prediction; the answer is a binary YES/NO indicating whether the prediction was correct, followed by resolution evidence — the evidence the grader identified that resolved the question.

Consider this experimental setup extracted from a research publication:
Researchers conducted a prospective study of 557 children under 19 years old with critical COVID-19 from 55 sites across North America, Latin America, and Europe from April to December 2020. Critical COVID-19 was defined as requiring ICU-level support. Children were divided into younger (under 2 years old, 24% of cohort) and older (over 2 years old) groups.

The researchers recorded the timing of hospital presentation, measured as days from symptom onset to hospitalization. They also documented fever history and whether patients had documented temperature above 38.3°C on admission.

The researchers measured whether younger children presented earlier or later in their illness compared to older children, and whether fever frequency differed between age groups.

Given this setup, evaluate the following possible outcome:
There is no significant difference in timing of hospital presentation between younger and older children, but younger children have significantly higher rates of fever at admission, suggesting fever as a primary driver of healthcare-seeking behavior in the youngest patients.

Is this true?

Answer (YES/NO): NO